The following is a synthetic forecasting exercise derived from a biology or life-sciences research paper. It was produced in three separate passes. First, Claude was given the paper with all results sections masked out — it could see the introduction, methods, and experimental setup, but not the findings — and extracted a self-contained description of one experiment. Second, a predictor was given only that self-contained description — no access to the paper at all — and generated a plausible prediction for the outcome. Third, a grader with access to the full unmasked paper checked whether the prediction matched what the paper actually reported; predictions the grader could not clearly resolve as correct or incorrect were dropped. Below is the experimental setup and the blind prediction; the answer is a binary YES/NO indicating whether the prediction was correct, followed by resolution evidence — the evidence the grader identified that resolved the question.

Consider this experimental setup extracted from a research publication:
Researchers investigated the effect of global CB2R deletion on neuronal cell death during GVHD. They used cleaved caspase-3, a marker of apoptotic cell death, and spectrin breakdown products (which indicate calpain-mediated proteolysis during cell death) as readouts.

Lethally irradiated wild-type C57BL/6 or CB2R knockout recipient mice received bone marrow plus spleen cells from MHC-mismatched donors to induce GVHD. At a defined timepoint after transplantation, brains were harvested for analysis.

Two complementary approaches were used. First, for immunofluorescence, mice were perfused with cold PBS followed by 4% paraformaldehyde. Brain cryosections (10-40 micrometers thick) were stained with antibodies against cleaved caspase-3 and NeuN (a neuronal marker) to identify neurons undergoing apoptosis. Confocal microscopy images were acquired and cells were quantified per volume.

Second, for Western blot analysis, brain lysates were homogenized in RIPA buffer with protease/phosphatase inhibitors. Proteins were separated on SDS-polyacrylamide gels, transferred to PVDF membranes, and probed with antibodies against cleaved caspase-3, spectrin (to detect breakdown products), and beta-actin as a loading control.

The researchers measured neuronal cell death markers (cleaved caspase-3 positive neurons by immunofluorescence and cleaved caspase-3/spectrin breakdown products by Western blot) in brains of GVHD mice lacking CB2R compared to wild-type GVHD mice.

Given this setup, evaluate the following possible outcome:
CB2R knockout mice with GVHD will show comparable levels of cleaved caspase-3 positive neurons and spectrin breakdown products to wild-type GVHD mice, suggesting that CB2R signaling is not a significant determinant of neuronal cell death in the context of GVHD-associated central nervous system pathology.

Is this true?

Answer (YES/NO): NO